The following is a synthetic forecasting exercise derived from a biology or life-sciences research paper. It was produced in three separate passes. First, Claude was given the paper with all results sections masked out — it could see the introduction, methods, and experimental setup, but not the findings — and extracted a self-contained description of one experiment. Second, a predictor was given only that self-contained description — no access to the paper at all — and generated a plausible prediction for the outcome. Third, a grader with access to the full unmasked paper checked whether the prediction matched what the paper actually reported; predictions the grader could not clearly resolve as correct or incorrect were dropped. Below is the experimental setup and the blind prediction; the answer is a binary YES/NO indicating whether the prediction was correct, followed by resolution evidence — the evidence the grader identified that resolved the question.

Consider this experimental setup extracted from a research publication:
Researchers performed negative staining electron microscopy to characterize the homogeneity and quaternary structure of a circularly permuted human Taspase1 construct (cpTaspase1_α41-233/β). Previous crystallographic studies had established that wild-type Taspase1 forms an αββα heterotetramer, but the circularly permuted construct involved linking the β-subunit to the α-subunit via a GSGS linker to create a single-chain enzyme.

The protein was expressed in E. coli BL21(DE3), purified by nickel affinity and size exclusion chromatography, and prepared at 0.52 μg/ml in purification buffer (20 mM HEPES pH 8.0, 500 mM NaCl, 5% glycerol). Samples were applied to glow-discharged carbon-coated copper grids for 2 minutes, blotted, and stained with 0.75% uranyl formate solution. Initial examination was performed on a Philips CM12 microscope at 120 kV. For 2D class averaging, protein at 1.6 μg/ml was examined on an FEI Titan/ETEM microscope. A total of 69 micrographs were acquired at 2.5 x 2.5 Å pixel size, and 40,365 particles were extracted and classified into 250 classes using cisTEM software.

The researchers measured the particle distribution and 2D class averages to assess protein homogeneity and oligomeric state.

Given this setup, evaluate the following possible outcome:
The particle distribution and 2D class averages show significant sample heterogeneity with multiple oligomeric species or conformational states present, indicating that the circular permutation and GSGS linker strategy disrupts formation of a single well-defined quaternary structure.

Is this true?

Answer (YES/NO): NO